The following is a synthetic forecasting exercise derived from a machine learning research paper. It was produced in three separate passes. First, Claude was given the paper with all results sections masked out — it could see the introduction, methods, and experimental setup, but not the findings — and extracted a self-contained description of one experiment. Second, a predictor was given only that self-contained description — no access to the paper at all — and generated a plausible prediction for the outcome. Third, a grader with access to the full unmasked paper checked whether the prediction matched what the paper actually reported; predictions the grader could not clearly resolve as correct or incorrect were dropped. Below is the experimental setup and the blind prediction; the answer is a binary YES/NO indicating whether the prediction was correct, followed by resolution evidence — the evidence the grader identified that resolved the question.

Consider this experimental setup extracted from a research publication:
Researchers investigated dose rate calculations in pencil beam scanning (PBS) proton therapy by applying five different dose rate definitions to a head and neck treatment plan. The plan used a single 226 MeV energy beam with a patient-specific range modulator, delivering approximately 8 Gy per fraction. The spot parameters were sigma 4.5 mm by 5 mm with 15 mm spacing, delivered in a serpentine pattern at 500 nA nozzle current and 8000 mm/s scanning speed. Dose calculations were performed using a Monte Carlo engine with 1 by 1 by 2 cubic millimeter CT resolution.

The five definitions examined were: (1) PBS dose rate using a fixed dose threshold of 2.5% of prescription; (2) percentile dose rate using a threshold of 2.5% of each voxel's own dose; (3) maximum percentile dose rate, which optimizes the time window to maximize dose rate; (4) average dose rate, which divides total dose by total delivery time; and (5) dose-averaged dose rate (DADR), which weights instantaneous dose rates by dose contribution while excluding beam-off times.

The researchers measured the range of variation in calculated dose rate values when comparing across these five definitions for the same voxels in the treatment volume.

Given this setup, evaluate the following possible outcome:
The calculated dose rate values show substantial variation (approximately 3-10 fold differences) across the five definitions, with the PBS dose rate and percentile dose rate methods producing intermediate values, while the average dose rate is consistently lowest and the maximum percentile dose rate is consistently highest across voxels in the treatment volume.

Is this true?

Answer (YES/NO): NO